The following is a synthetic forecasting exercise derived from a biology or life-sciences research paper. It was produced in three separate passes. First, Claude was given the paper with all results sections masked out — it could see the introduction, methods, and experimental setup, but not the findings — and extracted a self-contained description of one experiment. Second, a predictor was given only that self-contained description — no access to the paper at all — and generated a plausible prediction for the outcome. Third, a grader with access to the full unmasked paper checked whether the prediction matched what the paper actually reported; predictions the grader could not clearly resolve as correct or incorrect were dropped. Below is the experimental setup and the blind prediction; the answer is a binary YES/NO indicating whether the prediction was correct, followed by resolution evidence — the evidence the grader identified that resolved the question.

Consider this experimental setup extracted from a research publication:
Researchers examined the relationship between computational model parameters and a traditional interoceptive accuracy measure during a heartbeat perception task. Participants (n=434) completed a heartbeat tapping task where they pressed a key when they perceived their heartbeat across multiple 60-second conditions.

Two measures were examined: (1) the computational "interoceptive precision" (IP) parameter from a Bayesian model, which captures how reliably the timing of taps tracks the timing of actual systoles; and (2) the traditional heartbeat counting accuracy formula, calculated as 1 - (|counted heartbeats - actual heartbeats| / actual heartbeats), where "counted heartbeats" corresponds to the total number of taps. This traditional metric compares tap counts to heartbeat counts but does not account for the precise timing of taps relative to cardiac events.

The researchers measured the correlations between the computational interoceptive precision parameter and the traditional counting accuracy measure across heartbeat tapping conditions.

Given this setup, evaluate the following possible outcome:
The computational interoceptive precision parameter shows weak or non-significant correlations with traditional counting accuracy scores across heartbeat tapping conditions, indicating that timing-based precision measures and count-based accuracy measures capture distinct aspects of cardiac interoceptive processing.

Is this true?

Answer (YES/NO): YES